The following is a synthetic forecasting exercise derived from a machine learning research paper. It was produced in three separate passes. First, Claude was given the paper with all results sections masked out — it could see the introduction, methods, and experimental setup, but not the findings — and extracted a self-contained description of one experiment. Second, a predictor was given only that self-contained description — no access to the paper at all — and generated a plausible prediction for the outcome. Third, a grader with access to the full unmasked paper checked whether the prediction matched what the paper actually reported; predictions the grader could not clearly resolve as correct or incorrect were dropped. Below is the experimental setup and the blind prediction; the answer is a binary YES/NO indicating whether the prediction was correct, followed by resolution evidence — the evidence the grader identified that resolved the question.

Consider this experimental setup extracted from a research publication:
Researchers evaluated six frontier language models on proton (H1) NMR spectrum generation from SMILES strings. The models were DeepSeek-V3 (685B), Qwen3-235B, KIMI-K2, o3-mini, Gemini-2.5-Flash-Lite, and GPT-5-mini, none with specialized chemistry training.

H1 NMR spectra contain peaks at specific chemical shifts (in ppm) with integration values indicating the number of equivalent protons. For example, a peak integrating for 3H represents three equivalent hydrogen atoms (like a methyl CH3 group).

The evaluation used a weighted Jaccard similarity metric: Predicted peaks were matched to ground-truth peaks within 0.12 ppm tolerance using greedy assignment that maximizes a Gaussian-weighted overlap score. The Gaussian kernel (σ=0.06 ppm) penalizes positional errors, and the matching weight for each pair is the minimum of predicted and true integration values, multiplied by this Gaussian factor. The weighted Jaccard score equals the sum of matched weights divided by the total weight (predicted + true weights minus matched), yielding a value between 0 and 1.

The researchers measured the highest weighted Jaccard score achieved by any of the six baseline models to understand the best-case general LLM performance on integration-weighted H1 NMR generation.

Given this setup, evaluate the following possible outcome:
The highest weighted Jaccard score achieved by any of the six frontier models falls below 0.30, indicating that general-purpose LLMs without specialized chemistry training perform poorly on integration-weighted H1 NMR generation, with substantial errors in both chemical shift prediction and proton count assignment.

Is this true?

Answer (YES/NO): YES